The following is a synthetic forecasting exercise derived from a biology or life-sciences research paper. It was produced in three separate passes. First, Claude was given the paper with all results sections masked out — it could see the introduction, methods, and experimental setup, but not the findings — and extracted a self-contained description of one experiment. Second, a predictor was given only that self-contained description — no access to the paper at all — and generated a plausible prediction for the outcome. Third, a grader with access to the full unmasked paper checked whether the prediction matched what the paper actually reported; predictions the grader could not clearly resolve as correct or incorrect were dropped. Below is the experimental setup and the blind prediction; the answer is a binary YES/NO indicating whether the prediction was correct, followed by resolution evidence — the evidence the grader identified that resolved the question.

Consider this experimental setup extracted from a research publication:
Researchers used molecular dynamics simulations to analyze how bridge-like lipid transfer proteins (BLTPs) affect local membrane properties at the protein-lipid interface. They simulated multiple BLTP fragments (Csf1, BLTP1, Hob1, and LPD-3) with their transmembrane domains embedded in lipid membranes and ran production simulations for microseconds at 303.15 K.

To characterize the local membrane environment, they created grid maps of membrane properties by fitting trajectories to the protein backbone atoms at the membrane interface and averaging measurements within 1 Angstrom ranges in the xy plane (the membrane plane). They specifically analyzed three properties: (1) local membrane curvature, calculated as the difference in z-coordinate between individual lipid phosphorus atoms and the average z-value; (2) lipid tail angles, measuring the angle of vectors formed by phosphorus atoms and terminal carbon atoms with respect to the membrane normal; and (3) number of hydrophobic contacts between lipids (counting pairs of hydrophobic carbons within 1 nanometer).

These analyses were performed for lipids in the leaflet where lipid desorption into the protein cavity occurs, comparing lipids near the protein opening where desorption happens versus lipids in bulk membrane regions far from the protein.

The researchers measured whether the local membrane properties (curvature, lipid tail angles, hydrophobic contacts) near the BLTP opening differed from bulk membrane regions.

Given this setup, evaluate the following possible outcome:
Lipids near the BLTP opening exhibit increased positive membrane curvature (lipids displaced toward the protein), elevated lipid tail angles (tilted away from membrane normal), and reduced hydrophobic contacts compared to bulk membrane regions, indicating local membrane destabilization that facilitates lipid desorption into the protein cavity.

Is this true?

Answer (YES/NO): YES